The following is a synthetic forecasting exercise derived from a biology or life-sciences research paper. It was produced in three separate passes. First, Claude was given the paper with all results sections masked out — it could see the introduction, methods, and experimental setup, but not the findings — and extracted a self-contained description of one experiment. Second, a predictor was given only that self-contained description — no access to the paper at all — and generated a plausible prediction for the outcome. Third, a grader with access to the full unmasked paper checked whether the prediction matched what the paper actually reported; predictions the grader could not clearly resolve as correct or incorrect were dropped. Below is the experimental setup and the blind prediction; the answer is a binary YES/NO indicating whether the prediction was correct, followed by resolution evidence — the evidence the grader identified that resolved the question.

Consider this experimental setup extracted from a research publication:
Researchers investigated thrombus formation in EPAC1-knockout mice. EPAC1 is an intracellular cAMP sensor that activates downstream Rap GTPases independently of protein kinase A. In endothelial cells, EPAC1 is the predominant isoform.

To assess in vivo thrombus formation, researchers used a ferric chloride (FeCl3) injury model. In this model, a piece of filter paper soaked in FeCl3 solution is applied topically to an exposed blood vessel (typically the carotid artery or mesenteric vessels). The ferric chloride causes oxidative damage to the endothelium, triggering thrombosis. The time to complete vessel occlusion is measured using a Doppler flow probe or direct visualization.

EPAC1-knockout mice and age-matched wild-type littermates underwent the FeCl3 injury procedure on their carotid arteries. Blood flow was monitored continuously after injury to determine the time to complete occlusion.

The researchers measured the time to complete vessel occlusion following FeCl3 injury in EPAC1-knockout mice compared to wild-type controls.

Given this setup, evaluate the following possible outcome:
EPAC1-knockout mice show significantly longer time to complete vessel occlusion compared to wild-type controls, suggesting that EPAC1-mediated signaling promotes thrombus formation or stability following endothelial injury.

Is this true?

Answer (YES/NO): NO